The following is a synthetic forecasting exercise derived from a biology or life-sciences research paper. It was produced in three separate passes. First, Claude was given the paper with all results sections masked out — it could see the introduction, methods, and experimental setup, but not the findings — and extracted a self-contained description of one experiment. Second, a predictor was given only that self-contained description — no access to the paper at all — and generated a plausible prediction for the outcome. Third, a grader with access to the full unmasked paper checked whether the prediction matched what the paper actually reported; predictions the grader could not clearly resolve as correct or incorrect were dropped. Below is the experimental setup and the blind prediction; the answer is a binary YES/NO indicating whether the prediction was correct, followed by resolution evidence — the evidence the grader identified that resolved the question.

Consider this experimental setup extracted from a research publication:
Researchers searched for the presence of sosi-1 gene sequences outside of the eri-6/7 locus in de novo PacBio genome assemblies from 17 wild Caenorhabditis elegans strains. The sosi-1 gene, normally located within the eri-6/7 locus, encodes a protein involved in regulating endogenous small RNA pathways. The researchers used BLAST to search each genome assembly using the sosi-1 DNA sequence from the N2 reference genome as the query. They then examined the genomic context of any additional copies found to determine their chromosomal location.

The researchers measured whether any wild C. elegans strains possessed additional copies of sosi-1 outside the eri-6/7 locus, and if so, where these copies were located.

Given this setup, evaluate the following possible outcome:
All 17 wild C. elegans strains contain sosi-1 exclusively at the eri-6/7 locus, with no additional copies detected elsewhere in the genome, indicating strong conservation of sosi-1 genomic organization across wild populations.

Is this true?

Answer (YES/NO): NO